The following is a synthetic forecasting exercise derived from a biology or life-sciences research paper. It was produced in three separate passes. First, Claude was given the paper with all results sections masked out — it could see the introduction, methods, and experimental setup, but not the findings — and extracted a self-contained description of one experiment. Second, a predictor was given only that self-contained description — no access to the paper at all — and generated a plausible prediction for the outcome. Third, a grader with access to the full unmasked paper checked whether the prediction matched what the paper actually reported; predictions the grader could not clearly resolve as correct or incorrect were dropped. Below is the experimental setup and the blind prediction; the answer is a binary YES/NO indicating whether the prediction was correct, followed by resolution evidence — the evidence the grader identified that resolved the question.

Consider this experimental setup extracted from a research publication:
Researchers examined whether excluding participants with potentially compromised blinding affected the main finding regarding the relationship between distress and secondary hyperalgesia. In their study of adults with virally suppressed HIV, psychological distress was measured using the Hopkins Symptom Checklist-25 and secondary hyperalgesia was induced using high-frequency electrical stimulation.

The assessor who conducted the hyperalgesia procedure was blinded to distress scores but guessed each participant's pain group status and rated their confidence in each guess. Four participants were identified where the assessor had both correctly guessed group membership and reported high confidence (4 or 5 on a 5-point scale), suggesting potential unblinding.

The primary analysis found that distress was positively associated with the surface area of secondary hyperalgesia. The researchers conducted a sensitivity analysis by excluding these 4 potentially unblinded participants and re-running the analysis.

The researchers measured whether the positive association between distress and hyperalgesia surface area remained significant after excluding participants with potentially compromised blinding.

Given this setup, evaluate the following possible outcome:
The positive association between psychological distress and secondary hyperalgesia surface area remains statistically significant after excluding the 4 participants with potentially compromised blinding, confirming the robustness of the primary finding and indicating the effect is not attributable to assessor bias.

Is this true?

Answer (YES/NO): YES